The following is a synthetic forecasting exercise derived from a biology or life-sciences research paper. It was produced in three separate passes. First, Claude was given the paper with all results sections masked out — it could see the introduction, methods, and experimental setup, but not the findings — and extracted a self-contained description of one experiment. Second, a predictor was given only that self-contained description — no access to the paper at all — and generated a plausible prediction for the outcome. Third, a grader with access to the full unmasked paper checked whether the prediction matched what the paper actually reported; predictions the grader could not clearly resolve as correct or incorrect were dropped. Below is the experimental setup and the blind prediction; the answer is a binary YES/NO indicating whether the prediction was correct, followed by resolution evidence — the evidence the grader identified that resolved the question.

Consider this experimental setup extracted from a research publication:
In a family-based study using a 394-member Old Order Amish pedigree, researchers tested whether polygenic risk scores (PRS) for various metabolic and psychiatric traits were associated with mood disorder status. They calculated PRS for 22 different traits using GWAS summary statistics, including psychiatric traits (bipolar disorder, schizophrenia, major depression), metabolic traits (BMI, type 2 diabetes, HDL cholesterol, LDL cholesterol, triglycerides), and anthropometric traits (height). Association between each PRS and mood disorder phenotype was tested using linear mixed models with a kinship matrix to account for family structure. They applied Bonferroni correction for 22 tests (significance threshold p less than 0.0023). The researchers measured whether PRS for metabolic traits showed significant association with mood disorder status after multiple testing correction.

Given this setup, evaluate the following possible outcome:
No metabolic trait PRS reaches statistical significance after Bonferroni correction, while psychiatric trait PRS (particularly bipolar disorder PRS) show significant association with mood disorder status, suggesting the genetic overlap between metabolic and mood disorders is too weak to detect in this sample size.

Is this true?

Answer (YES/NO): NO